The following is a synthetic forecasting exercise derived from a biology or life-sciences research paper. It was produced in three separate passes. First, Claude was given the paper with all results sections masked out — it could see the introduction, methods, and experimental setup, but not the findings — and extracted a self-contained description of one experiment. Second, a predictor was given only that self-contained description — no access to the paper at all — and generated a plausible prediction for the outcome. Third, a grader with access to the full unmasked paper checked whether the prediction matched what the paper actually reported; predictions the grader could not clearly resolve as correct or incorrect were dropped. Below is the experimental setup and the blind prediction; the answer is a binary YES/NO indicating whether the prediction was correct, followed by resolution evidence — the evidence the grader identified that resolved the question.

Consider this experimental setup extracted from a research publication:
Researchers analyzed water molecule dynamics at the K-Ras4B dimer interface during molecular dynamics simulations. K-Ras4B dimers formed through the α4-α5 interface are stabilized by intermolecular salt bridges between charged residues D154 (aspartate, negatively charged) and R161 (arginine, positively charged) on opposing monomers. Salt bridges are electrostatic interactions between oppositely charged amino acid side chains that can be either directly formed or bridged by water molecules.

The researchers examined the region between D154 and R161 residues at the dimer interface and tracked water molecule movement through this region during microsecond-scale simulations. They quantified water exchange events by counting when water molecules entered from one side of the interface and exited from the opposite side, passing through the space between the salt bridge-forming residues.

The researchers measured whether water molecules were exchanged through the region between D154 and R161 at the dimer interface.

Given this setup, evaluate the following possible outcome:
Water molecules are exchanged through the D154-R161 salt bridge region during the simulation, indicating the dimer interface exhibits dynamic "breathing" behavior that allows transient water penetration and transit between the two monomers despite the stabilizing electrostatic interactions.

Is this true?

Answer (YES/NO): YES